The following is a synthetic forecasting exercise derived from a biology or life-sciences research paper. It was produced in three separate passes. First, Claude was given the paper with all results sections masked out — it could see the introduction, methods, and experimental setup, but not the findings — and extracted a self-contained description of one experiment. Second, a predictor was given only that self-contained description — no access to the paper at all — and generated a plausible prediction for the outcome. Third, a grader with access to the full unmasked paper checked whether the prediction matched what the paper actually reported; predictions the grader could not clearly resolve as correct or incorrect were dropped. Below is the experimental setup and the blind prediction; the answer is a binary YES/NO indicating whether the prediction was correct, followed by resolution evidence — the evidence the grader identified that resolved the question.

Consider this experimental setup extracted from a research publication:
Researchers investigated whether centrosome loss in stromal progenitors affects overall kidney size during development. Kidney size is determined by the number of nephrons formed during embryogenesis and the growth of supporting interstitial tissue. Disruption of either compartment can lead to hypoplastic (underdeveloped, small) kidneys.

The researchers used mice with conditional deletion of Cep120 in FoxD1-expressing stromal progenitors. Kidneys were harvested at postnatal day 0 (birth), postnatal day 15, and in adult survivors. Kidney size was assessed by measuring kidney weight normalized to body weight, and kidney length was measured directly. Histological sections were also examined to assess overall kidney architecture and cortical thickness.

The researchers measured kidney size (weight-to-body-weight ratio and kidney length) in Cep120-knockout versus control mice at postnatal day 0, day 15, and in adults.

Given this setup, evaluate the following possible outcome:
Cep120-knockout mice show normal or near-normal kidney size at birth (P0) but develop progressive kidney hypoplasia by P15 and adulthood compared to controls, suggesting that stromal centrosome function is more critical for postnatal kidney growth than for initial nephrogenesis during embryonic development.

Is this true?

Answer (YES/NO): NO